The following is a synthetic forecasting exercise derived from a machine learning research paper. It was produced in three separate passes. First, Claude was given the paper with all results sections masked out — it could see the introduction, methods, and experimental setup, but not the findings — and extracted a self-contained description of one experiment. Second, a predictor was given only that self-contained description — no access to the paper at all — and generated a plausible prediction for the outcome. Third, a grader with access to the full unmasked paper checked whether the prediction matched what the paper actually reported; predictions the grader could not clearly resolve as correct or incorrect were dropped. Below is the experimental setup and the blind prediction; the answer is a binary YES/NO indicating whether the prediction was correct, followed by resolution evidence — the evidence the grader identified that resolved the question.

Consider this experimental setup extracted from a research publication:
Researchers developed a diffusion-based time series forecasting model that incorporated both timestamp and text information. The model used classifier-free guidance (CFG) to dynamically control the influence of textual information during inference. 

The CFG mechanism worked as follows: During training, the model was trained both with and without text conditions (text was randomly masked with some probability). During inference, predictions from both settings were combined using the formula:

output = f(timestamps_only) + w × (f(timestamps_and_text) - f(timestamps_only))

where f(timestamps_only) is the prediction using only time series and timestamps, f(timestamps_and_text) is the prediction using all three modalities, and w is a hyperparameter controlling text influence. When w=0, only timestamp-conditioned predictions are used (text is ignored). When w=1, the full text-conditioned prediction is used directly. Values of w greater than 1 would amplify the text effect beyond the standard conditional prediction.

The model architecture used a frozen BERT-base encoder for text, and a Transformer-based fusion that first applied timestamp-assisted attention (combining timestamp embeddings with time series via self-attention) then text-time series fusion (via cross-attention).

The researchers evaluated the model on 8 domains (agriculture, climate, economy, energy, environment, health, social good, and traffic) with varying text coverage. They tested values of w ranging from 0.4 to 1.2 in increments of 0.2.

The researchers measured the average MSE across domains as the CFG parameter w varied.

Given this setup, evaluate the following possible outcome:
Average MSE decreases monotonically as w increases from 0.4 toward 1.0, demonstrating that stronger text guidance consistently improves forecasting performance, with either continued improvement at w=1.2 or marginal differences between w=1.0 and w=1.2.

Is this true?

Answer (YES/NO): NO